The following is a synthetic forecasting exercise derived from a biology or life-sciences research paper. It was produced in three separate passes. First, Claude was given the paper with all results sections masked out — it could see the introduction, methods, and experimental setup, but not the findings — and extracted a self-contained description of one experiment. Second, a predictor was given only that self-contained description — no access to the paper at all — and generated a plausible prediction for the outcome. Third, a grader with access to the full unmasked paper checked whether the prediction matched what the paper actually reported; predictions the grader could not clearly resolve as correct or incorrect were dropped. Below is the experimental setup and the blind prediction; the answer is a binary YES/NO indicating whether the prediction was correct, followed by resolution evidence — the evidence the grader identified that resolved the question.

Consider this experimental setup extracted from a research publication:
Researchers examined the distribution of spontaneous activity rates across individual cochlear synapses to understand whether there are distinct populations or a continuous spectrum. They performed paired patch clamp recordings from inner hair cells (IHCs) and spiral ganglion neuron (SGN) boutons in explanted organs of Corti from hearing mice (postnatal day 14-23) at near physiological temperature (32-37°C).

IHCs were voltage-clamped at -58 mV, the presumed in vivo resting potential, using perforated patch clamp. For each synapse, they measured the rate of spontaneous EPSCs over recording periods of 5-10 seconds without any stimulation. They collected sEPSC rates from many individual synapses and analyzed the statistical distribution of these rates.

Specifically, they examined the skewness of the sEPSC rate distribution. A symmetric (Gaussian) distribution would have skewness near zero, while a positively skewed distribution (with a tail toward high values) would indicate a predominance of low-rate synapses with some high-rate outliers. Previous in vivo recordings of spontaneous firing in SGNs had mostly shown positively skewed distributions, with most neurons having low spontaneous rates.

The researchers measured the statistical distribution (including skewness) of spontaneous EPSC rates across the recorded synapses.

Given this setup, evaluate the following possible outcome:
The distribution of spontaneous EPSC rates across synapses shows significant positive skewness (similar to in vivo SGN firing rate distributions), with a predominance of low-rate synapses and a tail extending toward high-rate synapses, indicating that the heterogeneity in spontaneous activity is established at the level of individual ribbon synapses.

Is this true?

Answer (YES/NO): YES